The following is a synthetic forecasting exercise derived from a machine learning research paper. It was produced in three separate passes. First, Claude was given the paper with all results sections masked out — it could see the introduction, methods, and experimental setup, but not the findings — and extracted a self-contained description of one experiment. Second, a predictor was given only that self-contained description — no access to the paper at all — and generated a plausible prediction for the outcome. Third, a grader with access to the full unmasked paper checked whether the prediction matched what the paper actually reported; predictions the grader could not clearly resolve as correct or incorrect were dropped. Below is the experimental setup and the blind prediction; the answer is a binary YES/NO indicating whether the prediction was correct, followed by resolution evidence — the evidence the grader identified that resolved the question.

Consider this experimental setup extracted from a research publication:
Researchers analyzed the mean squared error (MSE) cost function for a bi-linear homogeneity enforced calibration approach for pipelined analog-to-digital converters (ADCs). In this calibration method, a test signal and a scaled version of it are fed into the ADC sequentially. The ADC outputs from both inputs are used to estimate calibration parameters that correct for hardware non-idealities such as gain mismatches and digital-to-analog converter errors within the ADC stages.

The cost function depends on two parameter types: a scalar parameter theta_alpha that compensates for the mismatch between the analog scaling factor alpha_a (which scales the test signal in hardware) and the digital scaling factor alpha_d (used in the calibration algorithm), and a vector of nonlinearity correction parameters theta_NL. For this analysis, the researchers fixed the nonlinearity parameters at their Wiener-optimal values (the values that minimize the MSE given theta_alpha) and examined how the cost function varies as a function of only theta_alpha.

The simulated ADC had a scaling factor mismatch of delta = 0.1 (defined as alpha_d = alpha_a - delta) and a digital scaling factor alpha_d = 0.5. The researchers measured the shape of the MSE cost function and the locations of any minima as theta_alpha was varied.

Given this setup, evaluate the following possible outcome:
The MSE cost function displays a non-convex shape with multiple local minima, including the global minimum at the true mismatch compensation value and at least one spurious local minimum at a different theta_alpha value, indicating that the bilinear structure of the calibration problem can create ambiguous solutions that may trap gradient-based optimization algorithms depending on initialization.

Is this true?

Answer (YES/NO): YES